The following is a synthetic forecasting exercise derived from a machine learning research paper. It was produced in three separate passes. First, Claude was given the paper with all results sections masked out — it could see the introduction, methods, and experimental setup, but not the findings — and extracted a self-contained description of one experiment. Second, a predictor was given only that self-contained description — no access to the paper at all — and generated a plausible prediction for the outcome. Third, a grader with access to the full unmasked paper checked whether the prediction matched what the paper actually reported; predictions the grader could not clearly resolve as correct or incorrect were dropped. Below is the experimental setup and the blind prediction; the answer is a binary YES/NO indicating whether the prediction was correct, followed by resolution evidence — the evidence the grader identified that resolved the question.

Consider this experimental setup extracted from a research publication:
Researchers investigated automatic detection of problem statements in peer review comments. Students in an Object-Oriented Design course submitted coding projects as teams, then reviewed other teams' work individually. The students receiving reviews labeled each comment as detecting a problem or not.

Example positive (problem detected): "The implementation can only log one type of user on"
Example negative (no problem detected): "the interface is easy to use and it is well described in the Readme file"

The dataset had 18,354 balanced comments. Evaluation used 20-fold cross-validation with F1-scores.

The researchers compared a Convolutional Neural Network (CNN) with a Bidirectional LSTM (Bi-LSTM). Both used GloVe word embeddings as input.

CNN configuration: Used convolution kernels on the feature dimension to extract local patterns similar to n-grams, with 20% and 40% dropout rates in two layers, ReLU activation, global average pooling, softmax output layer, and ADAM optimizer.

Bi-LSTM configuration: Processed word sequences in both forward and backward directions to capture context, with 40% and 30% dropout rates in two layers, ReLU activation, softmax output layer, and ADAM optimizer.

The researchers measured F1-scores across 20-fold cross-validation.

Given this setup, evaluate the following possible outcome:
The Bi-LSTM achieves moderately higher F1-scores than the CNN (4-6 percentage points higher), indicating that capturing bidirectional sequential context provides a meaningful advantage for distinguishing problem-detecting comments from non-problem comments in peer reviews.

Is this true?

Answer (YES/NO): NO